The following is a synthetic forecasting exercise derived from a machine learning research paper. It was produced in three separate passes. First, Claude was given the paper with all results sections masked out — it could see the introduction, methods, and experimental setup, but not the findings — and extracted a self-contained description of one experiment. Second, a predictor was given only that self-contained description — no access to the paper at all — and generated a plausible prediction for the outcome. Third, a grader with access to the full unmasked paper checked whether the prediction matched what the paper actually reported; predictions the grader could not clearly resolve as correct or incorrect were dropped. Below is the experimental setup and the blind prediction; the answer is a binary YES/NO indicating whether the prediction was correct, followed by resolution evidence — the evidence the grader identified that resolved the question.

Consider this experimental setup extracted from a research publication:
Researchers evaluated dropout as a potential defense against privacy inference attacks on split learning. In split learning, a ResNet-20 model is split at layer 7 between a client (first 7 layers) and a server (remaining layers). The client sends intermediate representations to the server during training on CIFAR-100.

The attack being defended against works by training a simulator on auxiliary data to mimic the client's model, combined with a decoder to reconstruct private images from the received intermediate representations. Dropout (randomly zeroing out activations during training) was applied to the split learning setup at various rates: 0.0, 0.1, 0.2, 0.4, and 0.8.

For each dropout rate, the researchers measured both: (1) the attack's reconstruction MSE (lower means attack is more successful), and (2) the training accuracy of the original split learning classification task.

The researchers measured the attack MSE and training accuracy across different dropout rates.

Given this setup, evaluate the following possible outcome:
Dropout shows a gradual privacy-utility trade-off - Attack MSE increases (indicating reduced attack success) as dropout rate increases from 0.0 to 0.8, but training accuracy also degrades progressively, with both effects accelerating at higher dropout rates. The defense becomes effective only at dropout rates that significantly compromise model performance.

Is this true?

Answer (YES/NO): NO